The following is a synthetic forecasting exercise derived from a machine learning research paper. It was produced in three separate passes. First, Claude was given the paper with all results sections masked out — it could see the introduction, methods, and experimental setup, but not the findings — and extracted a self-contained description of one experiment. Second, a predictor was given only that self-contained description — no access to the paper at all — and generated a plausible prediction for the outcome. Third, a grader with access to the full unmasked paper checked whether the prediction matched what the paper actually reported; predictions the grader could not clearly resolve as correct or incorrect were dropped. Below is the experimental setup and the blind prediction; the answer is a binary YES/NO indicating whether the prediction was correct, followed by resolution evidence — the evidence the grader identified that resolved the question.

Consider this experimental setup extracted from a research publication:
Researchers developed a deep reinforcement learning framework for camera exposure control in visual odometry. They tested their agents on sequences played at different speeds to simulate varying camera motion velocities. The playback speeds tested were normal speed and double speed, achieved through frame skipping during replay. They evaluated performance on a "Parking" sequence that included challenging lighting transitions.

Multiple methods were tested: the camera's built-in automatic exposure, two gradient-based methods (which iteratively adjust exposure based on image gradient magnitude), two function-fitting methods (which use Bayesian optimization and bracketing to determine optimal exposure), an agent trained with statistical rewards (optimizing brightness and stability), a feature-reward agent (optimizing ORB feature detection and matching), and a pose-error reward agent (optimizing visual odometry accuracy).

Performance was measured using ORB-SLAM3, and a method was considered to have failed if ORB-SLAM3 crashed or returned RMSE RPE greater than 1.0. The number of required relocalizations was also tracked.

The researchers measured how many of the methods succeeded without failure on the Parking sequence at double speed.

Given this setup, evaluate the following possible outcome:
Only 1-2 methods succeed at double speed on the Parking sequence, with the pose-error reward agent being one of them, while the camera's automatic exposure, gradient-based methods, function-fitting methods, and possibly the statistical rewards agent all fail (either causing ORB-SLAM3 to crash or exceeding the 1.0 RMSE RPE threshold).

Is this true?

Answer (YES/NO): NO